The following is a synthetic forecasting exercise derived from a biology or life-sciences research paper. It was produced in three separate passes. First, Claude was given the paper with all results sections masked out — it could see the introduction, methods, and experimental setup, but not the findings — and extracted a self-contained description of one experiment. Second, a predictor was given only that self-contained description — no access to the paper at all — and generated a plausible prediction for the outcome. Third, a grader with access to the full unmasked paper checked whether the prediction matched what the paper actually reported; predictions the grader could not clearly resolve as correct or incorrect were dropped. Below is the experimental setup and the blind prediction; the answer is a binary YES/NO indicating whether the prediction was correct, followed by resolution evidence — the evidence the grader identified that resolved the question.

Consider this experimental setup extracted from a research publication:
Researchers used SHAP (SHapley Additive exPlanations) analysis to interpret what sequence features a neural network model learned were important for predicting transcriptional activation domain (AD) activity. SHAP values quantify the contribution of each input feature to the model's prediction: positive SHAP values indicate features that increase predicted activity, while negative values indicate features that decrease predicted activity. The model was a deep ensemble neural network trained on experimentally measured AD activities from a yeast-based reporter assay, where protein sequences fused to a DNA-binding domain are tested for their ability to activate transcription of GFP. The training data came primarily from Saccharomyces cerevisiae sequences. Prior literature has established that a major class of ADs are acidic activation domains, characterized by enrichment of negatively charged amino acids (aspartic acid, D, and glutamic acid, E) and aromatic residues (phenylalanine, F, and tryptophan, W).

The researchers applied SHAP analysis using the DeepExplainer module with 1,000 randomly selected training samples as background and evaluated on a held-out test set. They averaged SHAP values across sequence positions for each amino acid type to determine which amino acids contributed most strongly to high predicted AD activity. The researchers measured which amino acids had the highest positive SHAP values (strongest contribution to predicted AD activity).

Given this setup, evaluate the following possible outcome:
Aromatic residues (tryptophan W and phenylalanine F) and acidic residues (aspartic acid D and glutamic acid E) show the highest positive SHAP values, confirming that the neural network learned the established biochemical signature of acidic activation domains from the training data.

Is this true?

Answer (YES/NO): NO